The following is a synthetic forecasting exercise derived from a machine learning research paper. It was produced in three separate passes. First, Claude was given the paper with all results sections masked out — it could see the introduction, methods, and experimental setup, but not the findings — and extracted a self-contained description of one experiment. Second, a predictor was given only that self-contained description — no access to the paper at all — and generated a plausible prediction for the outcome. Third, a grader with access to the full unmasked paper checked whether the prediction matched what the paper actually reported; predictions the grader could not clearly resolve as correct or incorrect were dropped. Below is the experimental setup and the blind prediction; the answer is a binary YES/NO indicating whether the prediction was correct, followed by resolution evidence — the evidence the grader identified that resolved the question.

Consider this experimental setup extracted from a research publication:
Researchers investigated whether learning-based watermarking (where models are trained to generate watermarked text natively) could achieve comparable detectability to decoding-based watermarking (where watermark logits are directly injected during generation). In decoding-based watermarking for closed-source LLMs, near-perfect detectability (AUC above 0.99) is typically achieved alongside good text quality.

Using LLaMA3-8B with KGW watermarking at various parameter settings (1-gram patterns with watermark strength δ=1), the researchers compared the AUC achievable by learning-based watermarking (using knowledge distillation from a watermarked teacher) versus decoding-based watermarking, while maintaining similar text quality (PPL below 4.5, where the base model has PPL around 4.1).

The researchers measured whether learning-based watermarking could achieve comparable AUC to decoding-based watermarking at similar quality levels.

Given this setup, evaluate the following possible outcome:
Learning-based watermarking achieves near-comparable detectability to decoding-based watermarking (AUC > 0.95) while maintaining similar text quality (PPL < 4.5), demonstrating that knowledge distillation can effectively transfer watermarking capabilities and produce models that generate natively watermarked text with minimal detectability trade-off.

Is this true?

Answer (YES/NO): NO